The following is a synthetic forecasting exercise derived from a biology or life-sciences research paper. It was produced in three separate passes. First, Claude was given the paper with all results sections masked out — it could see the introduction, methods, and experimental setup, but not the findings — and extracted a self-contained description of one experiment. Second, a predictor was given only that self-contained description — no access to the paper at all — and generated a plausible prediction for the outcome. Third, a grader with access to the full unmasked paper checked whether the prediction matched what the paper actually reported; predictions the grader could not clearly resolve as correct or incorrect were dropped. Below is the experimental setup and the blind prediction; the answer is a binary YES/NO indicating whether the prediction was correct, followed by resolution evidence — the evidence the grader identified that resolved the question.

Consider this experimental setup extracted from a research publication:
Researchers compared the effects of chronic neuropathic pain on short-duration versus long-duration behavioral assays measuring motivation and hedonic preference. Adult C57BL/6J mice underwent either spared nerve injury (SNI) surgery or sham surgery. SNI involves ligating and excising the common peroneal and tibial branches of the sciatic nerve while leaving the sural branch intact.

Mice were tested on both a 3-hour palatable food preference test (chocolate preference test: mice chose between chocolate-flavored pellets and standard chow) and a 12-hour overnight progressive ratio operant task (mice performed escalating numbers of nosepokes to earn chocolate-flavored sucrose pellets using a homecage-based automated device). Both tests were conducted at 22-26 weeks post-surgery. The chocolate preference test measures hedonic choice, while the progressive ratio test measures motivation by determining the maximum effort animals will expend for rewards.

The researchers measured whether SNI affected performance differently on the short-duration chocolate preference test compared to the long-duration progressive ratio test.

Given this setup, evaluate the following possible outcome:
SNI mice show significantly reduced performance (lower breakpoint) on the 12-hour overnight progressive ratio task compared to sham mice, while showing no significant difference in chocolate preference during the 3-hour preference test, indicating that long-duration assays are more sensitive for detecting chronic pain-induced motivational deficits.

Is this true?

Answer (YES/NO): YES